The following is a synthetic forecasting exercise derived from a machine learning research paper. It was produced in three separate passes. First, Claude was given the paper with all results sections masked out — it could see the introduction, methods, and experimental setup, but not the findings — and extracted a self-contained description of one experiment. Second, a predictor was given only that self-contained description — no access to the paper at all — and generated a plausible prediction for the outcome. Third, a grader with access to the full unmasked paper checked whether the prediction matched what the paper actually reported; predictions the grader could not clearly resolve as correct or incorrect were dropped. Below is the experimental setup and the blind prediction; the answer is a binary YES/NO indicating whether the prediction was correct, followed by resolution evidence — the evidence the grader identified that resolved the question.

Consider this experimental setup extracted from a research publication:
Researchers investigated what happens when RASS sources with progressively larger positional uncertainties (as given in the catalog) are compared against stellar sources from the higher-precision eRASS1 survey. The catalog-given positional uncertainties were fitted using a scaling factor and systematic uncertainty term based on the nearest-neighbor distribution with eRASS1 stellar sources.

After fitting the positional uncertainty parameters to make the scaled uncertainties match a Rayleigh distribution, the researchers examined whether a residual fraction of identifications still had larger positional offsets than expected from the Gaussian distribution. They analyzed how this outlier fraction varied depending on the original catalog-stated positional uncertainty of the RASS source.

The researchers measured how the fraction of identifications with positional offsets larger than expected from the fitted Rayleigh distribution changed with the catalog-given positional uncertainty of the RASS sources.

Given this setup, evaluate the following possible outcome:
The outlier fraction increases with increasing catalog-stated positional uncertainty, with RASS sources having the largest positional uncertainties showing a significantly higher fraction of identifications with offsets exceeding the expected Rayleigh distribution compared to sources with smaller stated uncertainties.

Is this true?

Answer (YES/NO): YES